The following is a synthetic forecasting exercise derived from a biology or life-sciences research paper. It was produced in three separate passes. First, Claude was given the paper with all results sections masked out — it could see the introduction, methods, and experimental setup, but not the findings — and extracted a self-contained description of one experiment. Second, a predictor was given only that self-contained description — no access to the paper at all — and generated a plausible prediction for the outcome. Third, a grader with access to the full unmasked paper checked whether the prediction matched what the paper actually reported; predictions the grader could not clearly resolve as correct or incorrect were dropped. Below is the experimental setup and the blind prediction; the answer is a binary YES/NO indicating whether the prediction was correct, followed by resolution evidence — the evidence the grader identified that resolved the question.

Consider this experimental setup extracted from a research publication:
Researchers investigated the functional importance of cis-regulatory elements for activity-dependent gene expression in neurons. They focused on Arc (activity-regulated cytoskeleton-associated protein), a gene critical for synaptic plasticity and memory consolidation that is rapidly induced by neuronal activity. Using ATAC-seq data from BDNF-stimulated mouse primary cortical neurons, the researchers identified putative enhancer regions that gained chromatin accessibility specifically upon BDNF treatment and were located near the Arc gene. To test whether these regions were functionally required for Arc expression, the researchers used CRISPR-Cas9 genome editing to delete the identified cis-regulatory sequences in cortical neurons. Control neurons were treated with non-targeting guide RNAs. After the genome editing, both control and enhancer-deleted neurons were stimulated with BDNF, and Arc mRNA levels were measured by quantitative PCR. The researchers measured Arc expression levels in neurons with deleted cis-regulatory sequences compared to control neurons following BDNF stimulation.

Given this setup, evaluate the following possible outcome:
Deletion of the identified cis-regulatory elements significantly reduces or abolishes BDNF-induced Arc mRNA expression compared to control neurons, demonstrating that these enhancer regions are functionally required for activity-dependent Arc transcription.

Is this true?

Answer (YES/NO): YES